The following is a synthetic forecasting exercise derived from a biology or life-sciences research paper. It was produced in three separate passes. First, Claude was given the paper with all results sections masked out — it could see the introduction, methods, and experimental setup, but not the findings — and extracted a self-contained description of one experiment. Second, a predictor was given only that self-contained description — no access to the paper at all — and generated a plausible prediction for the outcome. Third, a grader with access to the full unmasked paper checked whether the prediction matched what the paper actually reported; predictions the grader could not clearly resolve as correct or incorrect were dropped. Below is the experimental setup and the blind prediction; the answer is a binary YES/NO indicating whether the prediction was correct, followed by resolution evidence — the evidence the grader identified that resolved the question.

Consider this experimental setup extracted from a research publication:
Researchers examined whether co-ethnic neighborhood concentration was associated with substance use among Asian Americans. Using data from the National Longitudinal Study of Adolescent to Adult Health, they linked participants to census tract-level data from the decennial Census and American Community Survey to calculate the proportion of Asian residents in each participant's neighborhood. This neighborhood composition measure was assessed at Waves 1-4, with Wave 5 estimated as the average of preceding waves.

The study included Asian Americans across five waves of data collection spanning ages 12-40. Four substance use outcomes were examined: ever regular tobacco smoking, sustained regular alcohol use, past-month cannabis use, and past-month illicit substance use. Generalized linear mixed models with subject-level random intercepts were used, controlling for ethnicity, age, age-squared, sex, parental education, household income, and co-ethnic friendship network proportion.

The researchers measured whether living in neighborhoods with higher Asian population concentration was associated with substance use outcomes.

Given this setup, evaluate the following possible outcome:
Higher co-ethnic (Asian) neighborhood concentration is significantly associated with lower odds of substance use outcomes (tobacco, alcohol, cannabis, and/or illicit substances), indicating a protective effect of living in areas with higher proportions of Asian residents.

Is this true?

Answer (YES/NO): NO